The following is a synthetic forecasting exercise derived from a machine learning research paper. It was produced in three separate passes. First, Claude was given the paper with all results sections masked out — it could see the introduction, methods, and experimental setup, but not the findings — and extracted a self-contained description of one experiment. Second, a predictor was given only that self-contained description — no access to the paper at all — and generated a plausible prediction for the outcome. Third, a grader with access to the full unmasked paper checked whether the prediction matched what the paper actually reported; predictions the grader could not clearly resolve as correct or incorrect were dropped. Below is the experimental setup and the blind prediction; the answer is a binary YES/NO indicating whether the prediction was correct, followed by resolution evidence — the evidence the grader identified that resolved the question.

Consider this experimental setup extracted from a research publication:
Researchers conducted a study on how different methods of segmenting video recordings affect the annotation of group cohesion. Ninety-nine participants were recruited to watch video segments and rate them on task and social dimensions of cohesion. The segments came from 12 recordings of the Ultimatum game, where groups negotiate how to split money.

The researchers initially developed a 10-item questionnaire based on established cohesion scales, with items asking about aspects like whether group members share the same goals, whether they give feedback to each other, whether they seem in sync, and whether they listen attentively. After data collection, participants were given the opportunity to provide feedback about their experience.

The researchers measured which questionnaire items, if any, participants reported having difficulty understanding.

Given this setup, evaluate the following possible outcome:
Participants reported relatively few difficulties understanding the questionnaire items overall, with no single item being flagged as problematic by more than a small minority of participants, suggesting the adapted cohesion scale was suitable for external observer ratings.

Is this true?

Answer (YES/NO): NO